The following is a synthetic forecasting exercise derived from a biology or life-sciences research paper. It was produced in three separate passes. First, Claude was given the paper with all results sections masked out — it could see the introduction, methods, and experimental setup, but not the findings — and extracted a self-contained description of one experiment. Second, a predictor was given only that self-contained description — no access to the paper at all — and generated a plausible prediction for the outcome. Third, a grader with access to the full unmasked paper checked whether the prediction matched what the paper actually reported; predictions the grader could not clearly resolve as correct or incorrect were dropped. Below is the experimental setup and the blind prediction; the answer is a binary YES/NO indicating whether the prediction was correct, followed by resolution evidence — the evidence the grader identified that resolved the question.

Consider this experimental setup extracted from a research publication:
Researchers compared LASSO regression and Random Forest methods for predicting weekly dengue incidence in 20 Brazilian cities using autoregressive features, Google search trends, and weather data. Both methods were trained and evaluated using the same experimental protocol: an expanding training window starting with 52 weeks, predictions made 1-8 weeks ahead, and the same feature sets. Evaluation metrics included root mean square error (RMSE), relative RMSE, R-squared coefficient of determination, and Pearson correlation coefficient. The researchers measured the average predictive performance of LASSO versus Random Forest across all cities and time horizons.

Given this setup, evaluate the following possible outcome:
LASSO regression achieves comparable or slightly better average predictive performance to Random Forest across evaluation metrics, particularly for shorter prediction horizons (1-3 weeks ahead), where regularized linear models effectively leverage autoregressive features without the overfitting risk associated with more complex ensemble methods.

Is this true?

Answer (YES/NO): NO